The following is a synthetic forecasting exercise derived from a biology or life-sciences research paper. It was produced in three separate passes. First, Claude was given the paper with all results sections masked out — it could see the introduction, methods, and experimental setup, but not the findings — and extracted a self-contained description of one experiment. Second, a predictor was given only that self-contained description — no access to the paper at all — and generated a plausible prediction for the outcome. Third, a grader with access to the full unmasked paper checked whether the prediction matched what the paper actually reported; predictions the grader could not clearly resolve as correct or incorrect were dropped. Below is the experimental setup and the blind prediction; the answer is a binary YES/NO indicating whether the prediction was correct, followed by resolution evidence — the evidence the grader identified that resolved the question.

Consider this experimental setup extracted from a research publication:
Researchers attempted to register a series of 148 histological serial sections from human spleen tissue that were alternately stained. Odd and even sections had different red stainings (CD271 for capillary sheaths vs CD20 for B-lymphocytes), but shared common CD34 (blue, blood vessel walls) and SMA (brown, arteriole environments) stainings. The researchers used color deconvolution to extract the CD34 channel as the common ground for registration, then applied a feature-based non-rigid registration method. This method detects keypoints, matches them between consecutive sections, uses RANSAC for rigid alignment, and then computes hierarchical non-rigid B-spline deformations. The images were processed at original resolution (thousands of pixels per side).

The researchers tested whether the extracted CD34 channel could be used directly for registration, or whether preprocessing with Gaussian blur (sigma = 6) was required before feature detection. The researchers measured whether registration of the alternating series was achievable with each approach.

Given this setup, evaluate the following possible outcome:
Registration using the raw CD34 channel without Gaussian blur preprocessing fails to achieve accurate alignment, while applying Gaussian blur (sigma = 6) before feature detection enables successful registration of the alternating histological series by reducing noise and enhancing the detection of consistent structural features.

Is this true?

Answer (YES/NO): YES